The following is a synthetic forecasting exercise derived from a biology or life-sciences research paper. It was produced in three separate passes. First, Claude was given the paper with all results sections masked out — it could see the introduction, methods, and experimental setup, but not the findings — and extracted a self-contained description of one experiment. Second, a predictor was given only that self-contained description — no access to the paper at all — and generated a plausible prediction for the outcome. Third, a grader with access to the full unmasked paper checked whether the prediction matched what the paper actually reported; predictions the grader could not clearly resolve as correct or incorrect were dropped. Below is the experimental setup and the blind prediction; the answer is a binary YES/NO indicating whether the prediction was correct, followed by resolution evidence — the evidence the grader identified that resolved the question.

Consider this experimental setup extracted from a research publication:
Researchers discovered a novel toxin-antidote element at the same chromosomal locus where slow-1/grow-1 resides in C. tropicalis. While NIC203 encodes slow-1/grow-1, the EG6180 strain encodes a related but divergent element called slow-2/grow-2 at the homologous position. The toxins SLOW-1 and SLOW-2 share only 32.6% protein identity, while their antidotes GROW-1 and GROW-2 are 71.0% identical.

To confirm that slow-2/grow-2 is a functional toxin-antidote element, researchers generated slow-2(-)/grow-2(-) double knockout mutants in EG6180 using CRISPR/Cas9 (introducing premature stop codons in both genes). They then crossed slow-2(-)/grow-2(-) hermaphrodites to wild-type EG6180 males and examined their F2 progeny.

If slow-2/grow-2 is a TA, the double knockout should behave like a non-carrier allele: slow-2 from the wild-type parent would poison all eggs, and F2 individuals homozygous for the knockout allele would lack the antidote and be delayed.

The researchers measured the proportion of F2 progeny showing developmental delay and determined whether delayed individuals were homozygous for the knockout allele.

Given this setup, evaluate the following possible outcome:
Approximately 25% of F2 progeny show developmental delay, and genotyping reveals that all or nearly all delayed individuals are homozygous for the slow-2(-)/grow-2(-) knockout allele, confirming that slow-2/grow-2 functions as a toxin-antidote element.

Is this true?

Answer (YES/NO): YES